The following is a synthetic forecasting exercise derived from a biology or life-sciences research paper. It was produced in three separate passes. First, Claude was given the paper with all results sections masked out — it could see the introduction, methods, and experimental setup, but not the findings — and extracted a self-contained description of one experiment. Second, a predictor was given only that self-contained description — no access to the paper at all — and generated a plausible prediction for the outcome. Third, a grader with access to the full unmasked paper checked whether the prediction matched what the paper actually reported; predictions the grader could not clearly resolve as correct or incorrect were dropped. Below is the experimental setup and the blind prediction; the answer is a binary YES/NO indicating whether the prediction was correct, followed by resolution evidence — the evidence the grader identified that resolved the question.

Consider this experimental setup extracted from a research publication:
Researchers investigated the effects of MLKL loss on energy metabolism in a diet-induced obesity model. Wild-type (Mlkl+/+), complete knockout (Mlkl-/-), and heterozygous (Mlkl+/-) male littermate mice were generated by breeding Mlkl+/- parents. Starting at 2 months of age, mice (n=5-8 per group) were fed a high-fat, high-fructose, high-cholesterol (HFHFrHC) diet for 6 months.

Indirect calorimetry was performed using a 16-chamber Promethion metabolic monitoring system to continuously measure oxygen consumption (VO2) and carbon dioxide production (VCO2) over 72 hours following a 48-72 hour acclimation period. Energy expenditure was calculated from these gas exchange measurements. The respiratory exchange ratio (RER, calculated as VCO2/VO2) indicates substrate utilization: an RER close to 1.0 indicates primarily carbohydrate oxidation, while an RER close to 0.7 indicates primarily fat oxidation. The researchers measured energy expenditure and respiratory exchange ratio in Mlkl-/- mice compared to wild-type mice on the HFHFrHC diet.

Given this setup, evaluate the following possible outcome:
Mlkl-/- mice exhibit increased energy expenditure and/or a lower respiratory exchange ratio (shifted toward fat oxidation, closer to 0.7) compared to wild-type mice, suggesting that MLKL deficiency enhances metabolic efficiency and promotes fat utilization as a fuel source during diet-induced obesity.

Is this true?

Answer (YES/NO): YES